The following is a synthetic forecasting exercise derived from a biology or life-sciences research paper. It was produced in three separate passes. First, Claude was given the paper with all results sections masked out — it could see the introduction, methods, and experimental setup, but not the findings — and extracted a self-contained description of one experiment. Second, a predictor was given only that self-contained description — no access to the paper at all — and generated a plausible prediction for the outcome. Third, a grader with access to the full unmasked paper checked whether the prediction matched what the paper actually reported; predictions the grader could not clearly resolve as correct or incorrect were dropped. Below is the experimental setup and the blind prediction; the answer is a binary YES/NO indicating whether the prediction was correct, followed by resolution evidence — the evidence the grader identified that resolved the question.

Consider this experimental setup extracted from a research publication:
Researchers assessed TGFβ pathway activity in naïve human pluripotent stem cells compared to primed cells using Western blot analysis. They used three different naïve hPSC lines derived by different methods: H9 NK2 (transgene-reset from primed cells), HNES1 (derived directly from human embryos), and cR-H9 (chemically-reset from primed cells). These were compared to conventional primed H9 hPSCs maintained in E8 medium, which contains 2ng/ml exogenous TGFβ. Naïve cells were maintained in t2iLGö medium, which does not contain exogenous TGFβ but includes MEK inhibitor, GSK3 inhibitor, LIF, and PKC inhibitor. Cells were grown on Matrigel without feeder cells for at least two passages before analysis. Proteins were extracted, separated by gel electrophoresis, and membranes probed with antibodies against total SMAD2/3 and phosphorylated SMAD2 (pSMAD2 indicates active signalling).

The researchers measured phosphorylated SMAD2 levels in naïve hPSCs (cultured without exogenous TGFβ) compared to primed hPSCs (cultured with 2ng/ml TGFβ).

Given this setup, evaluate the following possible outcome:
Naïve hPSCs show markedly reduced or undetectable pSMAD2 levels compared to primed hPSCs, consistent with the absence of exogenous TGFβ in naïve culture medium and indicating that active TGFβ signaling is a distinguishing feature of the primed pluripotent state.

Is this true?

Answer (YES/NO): NO